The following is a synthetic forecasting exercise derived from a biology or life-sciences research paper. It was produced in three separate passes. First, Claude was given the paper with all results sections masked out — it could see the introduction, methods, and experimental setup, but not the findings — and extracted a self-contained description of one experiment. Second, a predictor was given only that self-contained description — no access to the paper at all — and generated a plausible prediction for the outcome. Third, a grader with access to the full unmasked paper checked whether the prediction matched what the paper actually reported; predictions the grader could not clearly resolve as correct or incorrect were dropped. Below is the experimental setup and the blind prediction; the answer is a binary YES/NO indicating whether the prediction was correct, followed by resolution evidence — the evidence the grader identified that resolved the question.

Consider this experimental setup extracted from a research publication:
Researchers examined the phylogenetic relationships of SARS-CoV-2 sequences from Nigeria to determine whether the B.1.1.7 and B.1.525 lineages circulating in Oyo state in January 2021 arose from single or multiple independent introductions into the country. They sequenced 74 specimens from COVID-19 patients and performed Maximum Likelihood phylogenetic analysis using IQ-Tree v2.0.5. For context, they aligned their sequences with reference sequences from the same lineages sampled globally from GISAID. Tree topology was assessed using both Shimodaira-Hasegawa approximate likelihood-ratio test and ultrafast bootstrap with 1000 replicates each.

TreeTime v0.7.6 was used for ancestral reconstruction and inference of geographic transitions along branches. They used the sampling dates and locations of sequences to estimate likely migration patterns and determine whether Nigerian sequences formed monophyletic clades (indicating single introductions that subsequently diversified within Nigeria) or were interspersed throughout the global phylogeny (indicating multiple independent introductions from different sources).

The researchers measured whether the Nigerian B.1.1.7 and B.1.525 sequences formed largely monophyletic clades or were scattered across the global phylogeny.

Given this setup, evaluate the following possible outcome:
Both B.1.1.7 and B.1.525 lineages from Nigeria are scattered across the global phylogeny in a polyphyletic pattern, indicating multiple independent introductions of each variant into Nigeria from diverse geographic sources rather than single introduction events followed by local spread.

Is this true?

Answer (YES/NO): NO